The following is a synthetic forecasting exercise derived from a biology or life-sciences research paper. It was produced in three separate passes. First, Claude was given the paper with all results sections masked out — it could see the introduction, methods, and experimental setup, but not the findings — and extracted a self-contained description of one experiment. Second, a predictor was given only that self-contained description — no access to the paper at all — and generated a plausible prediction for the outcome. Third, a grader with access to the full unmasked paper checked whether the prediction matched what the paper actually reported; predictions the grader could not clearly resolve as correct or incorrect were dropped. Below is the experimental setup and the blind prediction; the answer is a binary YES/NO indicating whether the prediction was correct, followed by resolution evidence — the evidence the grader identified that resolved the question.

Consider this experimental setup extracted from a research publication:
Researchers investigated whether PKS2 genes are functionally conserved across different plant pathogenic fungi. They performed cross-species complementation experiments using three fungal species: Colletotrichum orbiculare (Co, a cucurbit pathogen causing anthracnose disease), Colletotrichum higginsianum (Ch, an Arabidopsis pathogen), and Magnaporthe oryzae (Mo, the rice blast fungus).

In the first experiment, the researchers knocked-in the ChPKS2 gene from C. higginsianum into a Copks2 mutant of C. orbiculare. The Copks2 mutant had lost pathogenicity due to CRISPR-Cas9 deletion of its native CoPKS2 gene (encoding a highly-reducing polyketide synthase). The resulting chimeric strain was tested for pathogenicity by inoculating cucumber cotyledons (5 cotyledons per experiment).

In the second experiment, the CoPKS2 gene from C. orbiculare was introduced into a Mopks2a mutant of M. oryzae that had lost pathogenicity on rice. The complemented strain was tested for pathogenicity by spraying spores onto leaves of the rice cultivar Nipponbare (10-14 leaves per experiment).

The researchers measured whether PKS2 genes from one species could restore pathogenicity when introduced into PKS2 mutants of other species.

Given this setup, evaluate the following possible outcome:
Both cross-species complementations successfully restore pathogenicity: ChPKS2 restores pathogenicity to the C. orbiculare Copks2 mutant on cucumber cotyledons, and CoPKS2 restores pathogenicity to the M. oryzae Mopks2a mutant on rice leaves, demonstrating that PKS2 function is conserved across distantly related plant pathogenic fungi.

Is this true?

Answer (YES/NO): YES